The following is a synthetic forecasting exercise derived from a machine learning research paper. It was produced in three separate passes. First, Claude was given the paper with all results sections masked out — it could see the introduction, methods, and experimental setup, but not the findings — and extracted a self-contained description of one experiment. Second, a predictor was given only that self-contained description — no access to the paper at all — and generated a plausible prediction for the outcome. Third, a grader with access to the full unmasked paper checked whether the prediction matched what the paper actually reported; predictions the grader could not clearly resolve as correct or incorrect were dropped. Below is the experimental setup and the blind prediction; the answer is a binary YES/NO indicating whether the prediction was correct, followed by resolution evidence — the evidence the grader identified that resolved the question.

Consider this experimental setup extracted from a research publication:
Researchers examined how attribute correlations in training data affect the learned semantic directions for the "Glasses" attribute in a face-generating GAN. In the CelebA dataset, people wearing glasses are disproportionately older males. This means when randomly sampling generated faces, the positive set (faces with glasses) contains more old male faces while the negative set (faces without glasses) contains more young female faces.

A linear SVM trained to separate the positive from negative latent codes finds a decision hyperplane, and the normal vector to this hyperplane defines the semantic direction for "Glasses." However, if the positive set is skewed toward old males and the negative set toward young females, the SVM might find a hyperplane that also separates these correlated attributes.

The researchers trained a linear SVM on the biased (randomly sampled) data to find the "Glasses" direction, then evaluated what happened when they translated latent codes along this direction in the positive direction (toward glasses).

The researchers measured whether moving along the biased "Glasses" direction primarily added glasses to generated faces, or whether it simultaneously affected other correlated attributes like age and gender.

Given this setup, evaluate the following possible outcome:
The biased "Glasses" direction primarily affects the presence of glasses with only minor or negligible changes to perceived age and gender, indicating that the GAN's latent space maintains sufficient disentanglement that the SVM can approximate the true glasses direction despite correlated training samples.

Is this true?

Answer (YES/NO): NO